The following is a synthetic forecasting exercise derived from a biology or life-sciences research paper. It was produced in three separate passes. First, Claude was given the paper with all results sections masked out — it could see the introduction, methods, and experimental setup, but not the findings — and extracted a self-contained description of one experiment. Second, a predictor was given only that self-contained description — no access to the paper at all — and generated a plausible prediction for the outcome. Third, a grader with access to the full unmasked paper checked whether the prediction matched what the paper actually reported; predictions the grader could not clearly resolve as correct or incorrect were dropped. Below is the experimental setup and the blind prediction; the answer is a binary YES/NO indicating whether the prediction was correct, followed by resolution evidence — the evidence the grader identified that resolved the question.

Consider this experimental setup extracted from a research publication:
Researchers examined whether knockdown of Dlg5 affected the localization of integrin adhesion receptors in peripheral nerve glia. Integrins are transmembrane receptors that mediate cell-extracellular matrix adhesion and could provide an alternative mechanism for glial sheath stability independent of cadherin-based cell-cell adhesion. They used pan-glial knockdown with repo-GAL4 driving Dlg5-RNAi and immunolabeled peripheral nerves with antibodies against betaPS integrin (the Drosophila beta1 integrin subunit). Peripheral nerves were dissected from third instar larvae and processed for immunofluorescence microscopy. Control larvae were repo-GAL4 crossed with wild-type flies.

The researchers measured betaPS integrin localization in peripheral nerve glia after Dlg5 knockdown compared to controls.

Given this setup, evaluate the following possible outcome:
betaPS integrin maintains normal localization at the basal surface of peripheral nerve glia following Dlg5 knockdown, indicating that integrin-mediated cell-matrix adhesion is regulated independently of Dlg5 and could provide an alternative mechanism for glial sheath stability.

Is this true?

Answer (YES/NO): YES